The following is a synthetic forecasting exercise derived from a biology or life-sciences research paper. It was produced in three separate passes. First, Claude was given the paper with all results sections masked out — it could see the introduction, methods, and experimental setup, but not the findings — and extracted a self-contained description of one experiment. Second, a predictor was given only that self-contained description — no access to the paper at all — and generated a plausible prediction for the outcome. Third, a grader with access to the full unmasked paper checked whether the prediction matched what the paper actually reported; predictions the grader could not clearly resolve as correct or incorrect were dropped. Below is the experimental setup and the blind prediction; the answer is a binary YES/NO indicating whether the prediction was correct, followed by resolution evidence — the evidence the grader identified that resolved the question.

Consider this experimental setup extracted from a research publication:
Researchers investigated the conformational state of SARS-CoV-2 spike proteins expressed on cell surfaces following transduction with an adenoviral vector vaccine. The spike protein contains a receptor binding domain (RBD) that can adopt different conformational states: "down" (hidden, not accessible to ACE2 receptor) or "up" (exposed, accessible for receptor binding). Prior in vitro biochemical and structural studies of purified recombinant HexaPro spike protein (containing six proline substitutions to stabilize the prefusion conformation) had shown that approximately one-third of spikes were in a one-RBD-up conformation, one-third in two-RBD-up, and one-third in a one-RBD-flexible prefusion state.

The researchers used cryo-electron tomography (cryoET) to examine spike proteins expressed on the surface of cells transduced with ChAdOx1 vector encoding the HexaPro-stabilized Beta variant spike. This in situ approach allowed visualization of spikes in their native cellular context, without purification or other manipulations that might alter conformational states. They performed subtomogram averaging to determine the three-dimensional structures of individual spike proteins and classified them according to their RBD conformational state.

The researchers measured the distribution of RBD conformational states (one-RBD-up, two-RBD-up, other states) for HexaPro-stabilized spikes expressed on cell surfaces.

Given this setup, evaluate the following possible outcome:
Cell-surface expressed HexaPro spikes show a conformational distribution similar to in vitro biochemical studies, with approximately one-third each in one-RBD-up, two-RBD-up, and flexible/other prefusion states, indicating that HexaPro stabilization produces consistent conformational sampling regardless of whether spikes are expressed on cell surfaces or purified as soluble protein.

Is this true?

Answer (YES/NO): NO